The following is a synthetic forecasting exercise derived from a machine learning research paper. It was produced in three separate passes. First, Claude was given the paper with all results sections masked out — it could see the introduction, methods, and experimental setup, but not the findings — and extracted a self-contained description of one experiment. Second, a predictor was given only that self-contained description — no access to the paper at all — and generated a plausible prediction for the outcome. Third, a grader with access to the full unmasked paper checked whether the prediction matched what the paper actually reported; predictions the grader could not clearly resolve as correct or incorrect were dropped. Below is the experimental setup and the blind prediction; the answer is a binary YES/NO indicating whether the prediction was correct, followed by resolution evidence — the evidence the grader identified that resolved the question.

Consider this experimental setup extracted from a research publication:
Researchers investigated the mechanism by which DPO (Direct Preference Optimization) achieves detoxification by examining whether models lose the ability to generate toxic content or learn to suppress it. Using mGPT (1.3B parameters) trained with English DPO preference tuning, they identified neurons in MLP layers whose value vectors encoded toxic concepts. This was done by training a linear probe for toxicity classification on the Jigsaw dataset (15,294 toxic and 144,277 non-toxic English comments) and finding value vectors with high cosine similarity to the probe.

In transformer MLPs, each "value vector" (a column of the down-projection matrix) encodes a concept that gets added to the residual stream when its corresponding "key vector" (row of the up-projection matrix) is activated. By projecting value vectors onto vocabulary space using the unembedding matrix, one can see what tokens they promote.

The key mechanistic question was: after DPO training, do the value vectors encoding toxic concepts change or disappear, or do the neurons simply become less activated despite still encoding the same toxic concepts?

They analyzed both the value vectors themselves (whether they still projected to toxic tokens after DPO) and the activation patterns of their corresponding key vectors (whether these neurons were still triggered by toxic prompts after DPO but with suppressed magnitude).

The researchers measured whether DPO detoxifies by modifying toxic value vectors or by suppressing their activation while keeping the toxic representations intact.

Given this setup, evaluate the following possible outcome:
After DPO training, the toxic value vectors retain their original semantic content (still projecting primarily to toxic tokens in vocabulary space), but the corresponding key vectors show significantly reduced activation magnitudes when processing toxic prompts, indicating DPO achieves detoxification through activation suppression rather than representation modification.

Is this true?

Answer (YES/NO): YES